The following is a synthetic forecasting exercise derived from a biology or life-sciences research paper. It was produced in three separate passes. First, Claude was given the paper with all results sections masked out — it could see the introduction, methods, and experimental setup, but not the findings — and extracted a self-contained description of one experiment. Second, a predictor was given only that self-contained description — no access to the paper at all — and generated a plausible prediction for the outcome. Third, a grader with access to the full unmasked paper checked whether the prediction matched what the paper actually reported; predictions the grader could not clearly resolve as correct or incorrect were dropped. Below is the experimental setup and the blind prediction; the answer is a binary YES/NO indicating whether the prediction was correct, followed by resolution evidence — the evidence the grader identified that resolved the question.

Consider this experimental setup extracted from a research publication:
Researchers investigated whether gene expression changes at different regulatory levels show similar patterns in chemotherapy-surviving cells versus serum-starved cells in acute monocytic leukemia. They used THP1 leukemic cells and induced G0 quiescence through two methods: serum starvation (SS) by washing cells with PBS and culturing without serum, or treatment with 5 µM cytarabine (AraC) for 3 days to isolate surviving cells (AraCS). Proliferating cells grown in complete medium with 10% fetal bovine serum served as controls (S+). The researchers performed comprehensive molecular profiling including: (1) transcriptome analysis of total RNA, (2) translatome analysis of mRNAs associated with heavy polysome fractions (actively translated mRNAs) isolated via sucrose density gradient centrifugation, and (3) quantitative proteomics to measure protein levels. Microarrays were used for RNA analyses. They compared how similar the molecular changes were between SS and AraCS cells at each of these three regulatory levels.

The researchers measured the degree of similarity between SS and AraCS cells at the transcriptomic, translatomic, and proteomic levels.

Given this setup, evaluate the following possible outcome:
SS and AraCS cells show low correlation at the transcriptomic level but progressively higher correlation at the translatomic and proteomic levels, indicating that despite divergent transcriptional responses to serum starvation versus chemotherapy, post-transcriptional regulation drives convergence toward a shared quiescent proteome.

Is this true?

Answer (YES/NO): YES